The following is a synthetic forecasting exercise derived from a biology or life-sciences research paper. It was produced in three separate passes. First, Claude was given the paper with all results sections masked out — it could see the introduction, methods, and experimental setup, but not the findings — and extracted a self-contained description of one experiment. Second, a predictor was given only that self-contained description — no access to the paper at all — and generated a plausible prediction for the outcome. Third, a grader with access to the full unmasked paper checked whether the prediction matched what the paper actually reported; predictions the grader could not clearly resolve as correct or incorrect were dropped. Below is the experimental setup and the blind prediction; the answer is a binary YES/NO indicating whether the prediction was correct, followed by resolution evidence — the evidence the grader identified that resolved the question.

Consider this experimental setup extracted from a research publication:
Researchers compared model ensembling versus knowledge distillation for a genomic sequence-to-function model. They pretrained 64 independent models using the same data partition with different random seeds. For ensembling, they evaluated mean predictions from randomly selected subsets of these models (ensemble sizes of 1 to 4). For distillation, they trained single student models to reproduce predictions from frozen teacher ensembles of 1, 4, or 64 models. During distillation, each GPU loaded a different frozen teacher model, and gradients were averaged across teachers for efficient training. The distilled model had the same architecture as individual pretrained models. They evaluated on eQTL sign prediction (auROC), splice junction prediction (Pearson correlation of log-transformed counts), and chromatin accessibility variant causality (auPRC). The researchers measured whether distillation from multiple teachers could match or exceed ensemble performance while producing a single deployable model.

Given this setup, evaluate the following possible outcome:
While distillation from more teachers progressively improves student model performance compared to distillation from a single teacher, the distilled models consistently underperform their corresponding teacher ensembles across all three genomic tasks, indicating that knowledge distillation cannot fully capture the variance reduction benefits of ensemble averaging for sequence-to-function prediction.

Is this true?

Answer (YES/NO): NO